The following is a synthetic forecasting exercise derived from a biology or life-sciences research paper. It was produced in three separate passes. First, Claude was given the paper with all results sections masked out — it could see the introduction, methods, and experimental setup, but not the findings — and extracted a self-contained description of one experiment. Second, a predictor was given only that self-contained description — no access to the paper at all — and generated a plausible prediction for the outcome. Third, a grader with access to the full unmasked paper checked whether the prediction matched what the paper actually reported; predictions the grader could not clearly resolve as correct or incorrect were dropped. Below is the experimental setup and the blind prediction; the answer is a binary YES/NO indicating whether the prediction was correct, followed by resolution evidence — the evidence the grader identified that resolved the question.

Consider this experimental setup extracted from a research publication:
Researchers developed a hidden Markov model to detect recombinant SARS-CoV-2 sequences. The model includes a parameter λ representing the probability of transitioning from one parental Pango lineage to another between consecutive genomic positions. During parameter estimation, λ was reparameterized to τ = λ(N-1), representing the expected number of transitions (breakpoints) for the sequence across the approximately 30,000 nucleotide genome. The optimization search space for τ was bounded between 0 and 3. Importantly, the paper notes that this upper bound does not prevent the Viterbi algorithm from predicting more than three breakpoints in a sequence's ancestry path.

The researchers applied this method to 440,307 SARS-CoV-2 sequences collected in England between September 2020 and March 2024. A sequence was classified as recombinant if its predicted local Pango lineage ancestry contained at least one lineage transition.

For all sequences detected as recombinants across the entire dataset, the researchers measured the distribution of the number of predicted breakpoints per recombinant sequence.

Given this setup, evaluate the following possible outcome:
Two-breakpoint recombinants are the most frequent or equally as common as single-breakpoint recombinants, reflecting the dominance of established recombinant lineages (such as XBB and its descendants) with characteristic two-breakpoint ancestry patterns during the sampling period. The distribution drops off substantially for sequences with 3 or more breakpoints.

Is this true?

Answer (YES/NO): NO